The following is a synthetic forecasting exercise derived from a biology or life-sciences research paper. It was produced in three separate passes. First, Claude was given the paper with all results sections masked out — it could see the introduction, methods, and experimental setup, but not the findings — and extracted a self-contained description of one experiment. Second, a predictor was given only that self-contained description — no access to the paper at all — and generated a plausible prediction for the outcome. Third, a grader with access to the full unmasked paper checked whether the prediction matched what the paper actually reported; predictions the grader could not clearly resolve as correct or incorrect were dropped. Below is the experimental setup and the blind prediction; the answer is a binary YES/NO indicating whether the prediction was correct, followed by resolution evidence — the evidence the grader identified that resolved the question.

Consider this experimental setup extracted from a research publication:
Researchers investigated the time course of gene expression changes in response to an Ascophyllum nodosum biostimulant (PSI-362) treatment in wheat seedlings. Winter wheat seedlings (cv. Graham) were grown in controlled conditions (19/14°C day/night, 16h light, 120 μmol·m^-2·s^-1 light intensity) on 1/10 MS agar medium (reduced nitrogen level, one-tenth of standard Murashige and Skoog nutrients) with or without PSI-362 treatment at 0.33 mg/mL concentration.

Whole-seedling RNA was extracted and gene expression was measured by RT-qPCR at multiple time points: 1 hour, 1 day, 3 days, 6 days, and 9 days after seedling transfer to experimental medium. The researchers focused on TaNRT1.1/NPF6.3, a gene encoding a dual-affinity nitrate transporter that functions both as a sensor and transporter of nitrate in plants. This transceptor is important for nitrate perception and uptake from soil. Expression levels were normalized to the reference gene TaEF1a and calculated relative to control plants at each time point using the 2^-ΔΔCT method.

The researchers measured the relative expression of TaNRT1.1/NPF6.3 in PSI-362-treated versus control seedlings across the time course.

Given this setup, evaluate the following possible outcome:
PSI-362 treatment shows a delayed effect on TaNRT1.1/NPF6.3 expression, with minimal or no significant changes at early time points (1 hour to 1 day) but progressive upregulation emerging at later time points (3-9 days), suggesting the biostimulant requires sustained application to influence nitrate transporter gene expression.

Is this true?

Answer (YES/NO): NO